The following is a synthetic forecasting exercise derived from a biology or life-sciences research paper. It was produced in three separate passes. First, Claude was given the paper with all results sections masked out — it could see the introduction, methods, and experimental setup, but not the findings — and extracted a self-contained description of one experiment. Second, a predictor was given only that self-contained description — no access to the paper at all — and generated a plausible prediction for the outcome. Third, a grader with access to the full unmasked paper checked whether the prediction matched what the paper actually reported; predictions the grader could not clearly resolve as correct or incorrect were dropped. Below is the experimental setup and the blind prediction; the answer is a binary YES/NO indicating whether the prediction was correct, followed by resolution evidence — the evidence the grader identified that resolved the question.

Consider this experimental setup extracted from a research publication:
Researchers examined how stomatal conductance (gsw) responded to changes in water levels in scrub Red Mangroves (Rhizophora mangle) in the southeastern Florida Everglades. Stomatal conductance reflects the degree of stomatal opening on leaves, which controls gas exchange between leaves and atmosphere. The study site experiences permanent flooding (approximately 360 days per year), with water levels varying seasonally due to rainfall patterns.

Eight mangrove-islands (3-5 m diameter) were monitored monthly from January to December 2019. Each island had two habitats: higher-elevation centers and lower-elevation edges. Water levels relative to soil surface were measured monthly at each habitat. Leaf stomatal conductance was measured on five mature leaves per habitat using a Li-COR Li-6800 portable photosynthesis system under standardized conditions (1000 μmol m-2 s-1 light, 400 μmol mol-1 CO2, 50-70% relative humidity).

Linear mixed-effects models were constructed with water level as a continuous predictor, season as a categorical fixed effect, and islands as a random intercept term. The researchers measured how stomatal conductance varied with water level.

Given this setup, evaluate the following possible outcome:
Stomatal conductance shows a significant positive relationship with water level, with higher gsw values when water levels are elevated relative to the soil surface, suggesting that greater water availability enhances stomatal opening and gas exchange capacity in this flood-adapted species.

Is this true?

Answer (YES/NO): NO